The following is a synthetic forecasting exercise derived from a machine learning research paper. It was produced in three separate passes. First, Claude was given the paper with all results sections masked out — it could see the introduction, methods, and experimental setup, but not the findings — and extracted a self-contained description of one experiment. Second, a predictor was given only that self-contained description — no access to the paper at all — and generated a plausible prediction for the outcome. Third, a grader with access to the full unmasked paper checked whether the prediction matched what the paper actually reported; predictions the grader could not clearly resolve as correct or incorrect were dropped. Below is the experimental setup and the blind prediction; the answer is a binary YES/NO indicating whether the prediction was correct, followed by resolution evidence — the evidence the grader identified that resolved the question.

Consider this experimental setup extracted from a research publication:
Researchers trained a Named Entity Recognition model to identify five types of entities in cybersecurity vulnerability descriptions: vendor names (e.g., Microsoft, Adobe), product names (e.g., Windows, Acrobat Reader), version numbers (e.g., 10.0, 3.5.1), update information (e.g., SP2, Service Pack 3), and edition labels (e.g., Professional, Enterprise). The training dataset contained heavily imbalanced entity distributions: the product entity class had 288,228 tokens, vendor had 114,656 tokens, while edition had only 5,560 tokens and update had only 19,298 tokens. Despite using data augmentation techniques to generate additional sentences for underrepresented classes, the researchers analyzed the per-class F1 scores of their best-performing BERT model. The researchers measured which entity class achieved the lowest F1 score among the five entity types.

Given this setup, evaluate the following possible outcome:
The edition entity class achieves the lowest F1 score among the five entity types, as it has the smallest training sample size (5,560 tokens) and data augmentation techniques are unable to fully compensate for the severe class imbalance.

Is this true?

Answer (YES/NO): NO